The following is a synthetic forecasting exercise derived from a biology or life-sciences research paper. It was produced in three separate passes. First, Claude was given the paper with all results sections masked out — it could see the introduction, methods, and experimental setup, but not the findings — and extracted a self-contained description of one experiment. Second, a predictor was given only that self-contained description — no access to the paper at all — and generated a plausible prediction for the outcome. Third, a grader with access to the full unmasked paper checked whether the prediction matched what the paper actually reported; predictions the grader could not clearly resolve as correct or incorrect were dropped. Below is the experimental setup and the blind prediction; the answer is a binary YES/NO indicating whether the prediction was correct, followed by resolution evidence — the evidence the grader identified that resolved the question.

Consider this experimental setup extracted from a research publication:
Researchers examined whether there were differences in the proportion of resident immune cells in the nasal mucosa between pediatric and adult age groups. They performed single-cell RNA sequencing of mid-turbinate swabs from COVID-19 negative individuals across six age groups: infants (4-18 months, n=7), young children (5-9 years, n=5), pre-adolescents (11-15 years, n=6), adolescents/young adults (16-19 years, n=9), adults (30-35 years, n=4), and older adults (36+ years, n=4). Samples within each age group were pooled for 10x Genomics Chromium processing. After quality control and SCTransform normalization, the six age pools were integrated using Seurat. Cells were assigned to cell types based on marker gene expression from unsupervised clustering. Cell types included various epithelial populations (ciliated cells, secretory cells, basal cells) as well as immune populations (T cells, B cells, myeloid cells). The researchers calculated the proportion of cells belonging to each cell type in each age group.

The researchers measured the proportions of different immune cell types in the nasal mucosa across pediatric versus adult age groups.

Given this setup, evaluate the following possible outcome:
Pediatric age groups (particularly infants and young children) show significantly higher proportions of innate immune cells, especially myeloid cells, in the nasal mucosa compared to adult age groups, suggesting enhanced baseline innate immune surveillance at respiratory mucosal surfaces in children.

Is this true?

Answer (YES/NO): YES